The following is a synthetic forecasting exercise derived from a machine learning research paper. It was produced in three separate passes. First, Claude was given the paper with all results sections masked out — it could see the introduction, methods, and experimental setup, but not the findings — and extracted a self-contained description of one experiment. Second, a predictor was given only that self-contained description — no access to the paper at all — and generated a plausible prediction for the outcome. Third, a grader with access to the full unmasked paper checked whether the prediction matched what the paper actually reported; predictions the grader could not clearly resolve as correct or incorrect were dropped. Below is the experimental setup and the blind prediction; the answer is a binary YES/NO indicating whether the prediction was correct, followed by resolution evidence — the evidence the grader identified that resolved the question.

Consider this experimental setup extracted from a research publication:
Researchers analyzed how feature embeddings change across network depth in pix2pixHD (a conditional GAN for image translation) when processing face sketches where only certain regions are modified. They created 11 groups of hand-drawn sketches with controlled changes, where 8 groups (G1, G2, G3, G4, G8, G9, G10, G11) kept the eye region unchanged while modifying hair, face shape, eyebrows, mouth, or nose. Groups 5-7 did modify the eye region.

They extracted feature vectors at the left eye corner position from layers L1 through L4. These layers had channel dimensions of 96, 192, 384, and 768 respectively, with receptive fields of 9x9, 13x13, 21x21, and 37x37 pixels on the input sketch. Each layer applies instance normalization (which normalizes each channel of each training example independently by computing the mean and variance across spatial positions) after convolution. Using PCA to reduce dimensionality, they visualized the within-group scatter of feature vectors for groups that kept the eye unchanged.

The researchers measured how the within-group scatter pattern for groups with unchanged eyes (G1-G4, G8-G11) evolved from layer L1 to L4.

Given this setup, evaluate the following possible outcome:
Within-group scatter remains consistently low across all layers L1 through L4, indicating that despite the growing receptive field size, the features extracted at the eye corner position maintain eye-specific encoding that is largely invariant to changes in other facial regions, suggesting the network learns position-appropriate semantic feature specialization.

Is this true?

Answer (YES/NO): NO